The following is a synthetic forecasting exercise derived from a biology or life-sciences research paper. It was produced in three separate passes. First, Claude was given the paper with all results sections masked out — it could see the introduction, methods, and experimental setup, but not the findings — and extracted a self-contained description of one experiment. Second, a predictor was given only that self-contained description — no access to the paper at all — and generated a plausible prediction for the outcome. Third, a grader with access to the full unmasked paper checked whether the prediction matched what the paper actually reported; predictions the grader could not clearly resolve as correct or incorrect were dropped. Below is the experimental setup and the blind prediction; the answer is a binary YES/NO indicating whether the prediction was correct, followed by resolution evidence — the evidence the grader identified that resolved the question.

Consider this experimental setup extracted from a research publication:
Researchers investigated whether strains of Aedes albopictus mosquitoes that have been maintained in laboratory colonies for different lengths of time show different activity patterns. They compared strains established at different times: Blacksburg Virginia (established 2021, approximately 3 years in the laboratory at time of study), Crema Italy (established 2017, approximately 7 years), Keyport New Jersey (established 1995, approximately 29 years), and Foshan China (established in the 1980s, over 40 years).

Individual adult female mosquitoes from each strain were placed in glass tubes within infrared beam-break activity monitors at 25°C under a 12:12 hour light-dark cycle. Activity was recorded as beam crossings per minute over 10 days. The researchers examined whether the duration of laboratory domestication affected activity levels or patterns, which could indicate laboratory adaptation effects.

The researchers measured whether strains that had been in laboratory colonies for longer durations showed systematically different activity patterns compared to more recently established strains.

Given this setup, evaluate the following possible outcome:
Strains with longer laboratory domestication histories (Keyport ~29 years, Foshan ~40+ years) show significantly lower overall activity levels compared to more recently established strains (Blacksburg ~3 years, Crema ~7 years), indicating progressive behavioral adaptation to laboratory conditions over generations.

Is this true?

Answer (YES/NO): NO